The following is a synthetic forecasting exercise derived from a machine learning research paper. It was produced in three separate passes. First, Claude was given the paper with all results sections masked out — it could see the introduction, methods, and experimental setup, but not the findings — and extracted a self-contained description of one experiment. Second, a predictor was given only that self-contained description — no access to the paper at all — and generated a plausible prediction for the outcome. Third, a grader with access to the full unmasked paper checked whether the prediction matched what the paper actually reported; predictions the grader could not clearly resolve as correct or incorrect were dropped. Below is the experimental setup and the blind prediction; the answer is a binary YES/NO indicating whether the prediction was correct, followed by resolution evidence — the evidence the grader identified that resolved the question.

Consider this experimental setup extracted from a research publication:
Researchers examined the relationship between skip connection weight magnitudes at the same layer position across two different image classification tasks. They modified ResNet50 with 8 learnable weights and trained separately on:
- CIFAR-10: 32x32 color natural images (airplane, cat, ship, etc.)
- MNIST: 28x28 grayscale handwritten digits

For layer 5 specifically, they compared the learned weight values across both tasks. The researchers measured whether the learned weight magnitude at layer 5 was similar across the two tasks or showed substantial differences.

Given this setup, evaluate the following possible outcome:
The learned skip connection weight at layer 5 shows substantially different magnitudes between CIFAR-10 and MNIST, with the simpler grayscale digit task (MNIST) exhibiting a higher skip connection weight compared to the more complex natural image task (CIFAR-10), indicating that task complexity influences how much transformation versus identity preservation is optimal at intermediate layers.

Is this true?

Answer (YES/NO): NO